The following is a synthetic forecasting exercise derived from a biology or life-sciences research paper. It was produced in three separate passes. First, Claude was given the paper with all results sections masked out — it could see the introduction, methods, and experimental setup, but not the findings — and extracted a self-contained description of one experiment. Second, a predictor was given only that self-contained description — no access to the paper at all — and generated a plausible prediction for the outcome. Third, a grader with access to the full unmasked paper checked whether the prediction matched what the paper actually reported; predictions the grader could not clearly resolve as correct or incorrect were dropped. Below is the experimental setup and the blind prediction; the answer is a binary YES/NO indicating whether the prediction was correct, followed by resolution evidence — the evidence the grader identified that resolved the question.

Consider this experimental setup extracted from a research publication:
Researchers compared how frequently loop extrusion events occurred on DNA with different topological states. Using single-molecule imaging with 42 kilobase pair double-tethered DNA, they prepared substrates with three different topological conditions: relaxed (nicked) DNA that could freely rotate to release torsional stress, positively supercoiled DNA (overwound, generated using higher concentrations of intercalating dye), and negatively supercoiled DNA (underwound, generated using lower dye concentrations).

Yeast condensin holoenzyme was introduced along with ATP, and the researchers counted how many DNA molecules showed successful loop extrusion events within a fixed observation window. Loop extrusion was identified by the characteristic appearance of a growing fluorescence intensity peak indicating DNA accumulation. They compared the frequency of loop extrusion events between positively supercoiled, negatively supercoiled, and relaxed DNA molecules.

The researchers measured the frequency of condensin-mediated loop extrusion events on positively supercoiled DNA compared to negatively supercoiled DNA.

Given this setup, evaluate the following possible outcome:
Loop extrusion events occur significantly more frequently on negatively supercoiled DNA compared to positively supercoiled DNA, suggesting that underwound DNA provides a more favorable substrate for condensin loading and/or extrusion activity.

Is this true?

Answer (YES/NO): NO